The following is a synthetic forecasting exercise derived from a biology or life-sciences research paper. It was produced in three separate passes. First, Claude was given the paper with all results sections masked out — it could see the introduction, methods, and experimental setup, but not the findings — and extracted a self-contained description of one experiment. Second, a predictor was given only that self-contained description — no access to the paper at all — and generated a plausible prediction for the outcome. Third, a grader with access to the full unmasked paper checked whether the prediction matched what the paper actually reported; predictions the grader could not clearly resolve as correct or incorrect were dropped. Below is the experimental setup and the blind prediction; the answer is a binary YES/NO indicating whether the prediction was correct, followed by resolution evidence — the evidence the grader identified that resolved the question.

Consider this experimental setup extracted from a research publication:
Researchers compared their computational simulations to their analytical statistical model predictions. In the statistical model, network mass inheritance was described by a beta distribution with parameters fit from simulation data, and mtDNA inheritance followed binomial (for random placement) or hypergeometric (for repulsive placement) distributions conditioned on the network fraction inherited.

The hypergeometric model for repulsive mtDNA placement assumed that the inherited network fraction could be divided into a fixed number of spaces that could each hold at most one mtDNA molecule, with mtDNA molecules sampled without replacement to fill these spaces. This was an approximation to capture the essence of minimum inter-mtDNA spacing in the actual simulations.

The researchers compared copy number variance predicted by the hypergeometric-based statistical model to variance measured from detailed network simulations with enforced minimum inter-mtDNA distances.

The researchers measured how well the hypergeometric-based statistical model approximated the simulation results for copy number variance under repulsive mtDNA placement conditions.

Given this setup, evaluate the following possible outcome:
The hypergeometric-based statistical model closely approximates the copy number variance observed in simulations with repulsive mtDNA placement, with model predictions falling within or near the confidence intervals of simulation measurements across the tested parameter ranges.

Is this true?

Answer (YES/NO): NO